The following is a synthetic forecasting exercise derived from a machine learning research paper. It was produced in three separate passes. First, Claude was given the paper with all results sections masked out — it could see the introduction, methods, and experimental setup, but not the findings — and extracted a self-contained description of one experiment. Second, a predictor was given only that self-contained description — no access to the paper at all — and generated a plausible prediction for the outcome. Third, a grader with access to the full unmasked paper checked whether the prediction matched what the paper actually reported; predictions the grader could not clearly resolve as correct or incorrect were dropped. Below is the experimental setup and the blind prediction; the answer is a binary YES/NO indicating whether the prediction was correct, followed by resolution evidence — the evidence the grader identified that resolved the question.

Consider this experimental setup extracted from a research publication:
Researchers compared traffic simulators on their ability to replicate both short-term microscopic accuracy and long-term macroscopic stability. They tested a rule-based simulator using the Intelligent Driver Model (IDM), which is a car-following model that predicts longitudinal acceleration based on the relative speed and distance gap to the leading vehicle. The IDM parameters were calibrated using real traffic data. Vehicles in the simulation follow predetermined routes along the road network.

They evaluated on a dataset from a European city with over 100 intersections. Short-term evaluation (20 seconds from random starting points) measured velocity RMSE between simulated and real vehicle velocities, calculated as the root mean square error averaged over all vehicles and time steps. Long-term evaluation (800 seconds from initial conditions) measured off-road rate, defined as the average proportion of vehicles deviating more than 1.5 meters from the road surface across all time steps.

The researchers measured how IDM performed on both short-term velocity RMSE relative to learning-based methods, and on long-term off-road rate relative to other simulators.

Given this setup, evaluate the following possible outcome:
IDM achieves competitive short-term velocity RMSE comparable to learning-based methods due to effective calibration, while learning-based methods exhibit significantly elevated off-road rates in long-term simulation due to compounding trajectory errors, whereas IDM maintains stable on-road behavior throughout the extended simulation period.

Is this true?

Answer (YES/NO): NO